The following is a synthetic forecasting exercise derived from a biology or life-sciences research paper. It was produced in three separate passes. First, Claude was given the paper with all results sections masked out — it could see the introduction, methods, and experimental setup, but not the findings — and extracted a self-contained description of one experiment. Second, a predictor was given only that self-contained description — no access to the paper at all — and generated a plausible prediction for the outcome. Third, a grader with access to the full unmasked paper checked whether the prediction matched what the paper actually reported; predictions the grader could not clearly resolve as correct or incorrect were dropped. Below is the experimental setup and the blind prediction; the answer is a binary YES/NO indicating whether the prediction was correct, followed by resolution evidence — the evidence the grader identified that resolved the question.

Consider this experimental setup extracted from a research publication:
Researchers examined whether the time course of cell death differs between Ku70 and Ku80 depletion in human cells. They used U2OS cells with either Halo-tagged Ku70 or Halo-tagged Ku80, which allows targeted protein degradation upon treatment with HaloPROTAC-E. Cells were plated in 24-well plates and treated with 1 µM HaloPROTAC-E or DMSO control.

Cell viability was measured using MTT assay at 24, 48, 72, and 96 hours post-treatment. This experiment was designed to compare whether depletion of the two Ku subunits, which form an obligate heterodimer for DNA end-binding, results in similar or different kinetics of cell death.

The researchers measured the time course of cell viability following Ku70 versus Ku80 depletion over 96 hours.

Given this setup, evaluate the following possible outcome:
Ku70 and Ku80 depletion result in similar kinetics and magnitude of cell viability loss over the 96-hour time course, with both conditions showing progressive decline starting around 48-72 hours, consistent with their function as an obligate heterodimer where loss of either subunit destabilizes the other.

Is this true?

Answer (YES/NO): NO